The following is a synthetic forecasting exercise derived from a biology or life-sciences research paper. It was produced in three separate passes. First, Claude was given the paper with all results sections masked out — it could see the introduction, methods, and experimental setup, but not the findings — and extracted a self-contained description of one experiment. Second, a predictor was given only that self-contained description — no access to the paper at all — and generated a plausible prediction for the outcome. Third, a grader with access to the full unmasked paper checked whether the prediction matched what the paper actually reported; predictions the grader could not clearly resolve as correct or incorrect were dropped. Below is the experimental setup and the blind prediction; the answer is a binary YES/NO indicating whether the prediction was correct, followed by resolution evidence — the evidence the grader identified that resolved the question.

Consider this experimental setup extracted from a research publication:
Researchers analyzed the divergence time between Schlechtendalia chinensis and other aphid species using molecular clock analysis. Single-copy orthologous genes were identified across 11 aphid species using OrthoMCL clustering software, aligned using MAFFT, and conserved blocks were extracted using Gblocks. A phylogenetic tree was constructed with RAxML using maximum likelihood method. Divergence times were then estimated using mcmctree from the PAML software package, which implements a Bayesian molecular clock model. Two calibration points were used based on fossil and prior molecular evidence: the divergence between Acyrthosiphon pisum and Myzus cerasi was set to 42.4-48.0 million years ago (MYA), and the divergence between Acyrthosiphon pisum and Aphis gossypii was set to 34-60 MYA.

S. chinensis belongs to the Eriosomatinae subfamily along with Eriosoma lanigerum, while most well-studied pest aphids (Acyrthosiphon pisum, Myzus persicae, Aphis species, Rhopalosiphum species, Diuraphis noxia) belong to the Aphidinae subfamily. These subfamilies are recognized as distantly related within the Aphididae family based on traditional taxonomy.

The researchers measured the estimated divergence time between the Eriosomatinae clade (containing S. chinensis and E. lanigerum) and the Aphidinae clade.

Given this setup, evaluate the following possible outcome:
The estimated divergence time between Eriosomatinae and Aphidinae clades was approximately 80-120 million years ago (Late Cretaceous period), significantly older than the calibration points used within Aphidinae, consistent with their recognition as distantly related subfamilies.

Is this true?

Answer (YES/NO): NO